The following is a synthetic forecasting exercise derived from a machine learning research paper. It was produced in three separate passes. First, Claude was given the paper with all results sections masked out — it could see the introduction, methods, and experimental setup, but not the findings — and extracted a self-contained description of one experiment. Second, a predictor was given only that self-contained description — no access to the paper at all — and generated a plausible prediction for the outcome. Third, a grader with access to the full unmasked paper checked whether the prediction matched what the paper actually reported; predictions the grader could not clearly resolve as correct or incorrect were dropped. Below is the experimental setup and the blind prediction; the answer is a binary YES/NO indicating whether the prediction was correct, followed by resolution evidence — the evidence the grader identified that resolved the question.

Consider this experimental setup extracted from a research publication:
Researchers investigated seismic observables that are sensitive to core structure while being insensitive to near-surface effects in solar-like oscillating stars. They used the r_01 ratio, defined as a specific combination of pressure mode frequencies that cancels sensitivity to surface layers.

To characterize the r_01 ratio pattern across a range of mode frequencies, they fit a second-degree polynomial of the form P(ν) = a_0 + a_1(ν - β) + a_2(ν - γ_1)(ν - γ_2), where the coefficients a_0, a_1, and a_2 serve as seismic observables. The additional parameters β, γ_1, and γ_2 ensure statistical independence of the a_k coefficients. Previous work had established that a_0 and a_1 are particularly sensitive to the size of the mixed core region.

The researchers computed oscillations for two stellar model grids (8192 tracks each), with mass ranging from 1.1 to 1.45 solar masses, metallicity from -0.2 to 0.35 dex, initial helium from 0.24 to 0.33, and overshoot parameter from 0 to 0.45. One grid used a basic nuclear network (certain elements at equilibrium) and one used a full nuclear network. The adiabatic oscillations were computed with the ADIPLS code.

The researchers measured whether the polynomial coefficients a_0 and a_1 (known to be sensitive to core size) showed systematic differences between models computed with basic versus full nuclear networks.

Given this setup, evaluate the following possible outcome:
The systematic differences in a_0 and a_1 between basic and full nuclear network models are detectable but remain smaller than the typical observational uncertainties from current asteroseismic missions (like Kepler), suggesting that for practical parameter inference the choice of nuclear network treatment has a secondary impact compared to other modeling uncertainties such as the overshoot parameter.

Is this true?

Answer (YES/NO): NO